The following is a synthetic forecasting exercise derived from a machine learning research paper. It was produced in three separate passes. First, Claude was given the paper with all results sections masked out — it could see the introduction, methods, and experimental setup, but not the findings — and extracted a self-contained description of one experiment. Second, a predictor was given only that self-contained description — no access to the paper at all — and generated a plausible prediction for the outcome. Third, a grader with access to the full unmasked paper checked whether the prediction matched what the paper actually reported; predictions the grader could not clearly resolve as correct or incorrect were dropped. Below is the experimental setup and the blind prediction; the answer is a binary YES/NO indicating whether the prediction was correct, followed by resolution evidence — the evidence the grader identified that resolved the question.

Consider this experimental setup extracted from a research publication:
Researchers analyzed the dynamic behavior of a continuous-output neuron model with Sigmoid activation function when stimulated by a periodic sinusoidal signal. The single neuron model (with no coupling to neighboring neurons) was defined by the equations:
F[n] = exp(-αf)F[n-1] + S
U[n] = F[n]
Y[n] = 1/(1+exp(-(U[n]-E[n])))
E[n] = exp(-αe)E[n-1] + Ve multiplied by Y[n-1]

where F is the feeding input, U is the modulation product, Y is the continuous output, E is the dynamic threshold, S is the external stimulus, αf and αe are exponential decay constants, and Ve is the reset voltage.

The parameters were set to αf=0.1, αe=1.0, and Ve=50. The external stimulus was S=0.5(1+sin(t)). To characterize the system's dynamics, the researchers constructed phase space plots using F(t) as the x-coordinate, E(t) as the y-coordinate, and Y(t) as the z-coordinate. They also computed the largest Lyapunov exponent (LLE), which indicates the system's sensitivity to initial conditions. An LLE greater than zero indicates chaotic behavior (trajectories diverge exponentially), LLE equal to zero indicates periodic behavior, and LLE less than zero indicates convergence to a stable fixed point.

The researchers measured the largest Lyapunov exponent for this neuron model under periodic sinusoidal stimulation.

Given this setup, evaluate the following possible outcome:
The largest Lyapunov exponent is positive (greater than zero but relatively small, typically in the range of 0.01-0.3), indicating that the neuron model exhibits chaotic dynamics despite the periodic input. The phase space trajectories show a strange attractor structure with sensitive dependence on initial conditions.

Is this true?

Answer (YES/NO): YES